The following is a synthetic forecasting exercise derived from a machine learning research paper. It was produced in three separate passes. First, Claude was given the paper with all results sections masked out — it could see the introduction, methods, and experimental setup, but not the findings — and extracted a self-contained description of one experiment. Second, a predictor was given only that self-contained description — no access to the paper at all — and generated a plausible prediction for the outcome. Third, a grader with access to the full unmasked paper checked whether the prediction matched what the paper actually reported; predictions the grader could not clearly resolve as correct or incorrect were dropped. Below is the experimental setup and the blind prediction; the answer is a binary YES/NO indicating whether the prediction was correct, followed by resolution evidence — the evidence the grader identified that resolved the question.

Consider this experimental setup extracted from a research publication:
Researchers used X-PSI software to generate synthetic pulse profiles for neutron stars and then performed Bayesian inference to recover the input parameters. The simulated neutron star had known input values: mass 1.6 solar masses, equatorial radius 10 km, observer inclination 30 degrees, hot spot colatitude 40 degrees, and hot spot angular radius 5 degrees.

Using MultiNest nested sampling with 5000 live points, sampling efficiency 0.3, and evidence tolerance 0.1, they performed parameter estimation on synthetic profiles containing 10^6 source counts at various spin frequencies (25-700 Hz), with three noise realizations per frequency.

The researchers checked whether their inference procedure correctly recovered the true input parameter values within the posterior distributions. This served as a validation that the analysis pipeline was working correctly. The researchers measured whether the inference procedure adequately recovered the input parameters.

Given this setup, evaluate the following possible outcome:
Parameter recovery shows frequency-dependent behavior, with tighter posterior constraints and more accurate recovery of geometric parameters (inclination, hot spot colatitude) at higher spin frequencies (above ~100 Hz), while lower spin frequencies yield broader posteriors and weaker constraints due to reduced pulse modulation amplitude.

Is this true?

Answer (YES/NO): NO